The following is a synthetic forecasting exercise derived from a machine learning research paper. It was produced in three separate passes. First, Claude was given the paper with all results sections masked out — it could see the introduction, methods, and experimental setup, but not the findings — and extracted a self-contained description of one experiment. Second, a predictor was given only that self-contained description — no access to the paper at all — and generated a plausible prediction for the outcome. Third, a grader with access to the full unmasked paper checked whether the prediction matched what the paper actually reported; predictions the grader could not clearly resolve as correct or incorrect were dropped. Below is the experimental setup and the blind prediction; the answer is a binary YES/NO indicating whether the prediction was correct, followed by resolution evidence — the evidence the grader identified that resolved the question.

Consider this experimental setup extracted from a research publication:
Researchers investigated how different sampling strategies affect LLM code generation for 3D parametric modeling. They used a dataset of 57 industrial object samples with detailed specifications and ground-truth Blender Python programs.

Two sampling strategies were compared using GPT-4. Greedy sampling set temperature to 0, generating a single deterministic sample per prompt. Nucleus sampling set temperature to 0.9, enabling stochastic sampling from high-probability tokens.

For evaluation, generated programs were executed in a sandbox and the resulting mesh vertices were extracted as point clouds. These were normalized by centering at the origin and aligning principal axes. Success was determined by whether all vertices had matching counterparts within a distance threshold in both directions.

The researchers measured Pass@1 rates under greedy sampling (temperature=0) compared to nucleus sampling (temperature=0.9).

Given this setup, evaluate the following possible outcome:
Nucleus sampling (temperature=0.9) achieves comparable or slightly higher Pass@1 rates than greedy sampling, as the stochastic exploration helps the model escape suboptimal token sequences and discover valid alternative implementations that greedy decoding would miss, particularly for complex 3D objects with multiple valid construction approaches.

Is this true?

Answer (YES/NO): NO